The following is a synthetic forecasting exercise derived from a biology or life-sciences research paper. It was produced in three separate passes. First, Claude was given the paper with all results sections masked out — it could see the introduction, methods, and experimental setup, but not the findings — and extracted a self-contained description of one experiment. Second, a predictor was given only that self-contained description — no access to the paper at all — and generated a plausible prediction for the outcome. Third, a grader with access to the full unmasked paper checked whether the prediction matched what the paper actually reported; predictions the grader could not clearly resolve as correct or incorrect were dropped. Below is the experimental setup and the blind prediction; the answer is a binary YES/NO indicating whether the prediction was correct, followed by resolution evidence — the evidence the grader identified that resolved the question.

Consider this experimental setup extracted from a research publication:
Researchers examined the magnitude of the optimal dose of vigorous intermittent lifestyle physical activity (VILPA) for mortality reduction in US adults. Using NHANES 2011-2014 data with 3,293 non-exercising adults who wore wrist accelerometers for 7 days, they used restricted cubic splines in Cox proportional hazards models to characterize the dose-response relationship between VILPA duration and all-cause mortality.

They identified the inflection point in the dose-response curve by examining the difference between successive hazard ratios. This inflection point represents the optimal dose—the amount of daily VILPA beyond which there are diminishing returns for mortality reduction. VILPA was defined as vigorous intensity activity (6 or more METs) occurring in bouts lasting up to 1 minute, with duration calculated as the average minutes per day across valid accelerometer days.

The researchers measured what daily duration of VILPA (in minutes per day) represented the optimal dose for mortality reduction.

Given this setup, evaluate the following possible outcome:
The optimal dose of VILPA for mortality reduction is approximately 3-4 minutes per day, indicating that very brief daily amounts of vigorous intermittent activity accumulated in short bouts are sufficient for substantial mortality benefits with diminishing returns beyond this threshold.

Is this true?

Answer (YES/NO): NO